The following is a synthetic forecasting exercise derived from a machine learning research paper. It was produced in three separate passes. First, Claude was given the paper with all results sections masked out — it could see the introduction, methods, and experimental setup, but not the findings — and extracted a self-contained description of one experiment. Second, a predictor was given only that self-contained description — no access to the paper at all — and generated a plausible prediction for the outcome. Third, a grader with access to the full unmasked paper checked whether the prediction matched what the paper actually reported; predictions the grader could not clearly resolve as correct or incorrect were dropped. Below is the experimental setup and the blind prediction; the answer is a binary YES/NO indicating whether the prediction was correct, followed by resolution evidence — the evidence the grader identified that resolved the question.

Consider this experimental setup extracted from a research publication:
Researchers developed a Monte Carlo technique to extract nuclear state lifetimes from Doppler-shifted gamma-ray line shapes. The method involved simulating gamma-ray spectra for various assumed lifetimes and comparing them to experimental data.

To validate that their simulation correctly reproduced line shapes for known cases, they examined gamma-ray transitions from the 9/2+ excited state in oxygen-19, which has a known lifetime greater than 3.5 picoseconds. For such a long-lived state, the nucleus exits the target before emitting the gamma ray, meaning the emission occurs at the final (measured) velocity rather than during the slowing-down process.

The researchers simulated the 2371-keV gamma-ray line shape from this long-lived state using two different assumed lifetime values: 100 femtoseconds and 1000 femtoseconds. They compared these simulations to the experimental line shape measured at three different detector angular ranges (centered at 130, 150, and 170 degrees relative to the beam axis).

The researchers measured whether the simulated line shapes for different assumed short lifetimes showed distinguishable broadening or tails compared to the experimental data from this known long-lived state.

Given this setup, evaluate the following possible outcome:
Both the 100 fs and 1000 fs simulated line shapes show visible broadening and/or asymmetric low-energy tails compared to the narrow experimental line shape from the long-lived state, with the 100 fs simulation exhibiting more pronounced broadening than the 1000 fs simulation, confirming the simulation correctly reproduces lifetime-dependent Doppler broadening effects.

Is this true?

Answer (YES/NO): NO